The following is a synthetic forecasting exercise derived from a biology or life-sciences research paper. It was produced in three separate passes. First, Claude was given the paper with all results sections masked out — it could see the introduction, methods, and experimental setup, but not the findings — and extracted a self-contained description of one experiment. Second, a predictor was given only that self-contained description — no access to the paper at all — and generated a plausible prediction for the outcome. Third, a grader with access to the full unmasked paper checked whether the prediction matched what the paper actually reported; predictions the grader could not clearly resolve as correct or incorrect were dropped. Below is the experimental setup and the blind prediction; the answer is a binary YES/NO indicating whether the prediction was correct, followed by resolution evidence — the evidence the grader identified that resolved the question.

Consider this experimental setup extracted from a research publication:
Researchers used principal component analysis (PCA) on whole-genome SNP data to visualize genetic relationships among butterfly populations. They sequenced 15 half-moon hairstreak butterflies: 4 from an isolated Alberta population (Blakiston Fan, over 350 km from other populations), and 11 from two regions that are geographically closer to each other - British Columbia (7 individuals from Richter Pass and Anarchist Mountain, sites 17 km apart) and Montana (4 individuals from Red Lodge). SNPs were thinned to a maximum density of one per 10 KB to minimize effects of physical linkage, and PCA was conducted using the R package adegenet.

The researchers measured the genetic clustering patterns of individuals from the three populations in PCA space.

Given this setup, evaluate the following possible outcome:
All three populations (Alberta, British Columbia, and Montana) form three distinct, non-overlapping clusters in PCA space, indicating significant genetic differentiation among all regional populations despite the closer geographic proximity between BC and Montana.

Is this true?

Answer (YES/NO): YES